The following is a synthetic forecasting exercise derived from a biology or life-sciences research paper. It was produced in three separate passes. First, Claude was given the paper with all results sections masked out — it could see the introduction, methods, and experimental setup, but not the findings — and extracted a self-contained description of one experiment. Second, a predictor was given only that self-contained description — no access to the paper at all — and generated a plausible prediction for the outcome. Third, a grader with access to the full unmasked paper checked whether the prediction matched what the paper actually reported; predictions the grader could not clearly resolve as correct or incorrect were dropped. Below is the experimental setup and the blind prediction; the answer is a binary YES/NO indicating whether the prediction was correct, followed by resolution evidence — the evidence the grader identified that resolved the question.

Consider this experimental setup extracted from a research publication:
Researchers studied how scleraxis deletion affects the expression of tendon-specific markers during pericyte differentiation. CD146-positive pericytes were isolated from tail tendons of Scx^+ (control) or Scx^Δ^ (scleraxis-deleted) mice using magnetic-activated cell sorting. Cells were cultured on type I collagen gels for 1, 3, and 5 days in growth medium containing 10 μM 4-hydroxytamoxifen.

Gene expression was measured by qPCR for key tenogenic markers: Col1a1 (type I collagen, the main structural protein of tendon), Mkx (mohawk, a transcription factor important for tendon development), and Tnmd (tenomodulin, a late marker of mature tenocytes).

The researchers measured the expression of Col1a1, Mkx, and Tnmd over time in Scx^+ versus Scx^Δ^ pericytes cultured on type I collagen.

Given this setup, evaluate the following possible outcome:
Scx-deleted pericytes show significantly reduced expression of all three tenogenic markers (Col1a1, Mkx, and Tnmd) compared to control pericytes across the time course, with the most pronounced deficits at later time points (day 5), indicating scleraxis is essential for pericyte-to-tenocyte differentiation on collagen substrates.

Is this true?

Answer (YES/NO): YES